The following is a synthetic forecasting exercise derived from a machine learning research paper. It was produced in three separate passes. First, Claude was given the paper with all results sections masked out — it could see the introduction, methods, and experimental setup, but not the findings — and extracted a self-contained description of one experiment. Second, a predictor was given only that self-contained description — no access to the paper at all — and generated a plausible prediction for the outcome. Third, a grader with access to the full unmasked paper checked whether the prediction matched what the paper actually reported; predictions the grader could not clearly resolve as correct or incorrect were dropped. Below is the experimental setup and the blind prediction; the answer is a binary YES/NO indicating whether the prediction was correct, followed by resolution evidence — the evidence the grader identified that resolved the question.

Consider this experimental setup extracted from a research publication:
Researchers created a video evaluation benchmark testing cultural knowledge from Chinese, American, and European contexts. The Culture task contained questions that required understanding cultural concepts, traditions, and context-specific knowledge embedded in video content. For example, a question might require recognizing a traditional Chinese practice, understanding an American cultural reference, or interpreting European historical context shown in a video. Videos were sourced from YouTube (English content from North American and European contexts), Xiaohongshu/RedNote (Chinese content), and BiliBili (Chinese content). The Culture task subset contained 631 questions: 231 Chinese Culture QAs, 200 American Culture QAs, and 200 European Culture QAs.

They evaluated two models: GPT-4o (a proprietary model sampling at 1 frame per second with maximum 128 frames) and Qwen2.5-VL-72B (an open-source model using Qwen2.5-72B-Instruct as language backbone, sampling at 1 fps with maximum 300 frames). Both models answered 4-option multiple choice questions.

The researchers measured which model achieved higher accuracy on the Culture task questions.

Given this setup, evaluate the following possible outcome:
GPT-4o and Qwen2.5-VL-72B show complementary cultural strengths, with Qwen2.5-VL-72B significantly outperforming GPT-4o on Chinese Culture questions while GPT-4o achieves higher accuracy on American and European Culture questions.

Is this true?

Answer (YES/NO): NO